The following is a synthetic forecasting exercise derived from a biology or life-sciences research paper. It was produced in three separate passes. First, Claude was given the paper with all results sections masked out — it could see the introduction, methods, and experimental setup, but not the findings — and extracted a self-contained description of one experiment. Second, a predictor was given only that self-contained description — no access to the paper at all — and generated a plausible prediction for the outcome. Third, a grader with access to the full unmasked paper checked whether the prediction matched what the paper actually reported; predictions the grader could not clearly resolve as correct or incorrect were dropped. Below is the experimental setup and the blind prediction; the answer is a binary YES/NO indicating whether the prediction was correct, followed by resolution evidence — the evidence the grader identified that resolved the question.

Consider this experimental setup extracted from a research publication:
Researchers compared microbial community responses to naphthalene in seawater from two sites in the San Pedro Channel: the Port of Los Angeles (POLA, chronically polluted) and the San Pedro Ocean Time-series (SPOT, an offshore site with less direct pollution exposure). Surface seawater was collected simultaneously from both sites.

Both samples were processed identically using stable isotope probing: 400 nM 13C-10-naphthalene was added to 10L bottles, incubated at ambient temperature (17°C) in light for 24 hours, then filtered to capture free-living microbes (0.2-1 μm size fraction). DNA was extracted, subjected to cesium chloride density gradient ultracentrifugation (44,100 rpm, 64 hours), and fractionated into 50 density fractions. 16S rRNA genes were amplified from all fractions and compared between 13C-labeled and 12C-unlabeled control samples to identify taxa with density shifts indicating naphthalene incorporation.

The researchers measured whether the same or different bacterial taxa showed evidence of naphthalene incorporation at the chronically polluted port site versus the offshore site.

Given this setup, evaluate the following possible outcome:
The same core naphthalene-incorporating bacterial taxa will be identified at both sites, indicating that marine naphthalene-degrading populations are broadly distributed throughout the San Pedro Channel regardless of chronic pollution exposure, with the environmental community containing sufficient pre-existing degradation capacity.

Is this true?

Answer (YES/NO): NO